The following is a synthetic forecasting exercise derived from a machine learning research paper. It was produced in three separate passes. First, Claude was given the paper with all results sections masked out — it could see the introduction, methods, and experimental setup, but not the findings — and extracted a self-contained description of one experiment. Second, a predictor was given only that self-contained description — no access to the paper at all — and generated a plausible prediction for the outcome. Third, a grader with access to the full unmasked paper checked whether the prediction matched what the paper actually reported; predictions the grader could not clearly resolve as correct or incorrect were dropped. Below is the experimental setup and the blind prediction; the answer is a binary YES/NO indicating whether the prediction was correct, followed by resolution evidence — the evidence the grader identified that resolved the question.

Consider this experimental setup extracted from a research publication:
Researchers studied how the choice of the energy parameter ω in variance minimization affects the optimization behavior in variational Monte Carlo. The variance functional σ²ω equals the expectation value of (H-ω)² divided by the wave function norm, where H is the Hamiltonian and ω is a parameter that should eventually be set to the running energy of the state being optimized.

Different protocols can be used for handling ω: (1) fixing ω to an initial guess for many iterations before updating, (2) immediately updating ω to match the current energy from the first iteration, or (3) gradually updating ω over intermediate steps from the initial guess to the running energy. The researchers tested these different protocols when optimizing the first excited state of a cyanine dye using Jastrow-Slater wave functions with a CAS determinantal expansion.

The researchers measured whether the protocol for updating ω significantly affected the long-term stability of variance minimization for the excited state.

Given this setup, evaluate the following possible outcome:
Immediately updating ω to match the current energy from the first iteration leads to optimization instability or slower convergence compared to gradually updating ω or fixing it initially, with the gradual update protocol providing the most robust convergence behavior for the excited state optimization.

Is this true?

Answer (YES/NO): NO